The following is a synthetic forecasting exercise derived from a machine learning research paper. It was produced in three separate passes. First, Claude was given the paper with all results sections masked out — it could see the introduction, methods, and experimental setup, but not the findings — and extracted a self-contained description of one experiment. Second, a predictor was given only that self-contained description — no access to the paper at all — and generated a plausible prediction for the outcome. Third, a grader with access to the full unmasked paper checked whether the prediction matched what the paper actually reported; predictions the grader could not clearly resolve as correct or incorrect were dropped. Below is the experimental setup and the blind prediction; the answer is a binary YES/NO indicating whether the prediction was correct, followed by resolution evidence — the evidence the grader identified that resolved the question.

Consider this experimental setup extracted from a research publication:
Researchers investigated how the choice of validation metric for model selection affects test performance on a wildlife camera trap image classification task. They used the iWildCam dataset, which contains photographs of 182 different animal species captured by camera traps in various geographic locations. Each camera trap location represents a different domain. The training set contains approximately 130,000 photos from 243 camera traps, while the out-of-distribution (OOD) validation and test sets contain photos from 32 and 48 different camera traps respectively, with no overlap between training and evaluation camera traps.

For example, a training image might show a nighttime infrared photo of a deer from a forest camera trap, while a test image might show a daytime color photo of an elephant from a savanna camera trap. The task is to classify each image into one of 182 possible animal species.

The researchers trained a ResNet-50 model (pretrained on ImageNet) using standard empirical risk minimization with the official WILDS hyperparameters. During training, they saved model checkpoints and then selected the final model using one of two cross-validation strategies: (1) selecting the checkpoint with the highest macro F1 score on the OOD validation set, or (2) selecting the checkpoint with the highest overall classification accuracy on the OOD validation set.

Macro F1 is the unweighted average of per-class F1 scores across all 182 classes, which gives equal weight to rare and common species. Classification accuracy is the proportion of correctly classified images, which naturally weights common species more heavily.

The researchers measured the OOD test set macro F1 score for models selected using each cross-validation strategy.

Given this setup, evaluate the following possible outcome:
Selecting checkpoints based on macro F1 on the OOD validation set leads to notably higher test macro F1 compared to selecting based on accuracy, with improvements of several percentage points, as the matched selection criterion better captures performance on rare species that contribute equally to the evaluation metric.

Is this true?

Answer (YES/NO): YES